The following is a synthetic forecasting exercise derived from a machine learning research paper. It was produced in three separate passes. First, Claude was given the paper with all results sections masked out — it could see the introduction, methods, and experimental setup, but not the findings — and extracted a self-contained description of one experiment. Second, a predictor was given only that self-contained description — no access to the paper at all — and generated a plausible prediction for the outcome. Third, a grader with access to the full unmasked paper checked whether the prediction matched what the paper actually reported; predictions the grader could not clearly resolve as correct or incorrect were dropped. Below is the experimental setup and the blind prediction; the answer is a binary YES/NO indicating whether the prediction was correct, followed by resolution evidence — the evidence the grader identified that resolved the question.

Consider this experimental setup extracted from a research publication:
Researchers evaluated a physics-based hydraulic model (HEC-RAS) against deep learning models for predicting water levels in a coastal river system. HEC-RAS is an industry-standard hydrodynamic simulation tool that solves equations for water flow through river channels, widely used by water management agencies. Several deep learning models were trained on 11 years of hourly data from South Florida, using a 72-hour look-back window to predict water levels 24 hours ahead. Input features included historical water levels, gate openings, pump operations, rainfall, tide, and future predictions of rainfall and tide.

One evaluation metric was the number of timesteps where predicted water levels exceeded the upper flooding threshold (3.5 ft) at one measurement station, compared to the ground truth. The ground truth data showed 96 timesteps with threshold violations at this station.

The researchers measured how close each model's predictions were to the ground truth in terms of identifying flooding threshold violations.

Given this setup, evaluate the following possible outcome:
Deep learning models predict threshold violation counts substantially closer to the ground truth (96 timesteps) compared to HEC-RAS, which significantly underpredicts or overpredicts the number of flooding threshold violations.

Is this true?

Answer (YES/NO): NO